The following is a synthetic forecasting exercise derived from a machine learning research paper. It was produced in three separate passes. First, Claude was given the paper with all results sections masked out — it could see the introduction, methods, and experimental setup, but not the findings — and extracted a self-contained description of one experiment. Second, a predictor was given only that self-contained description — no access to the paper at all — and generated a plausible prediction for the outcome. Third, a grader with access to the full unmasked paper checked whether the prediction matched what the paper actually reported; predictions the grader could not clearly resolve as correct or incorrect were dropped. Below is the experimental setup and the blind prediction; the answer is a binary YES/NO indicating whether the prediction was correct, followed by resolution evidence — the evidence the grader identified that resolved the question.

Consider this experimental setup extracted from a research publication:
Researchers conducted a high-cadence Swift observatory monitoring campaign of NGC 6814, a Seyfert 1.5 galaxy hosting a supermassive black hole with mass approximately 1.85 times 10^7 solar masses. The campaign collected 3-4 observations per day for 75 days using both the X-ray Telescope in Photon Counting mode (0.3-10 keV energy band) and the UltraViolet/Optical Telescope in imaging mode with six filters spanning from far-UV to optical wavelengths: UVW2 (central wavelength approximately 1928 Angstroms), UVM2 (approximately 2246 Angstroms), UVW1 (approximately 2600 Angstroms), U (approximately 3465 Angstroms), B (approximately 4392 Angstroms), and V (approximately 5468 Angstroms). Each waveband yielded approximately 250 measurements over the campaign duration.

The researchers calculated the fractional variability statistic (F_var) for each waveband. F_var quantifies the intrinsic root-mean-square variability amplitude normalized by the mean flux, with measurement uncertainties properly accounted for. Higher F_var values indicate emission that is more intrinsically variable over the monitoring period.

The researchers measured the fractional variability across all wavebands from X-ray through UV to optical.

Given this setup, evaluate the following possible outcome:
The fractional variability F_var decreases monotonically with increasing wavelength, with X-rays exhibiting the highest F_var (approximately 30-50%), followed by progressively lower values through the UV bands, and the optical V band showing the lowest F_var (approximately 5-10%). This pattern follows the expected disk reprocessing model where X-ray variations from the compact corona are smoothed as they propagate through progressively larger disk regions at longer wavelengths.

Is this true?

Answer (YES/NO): NO